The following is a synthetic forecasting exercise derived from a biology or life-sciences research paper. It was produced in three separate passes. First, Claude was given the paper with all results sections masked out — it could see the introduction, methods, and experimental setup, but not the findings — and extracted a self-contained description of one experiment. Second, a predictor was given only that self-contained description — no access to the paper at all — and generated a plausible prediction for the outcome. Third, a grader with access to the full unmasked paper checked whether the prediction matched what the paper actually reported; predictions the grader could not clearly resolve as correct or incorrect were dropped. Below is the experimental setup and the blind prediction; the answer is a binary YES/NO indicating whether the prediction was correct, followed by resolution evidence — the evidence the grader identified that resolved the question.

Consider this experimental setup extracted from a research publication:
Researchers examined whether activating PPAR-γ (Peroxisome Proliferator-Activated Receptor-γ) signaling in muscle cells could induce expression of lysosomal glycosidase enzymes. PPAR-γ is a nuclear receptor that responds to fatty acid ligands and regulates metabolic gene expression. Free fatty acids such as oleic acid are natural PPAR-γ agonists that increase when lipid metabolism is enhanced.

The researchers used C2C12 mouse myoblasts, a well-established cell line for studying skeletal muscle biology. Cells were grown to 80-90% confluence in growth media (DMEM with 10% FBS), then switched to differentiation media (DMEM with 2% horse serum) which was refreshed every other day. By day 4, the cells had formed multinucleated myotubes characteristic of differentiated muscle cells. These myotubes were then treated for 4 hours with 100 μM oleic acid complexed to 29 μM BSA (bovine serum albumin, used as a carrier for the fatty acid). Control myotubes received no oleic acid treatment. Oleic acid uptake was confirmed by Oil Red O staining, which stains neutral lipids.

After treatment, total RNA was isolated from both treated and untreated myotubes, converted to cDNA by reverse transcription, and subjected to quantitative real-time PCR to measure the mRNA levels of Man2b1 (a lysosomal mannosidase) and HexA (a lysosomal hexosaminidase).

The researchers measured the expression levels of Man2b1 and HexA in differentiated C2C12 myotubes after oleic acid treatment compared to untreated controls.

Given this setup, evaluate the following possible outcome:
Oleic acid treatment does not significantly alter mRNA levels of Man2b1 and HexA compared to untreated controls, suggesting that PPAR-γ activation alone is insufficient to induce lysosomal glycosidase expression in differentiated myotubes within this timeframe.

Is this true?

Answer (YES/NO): NO